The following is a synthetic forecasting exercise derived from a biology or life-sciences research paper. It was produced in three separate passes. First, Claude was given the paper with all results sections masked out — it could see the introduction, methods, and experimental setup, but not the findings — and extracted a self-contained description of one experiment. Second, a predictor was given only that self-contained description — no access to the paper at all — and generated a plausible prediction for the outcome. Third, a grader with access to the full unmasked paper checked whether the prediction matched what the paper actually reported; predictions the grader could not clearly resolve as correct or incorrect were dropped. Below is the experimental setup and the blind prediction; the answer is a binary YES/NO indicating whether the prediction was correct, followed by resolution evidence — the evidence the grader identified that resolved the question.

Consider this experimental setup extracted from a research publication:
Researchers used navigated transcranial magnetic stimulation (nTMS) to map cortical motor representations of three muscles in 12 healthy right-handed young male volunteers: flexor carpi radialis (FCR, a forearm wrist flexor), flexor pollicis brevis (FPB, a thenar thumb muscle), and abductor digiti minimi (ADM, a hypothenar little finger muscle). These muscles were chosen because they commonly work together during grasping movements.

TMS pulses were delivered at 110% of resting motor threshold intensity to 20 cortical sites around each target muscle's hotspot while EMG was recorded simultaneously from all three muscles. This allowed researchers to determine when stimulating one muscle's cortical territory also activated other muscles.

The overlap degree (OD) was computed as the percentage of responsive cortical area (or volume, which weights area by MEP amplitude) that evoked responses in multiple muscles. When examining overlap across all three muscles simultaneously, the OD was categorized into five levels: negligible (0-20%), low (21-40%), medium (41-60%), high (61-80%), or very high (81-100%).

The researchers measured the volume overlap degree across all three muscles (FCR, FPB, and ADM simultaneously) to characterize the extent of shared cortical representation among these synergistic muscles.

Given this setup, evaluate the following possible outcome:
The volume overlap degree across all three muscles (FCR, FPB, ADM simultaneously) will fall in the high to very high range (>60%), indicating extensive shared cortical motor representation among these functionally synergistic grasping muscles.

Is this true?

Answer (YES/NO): NO